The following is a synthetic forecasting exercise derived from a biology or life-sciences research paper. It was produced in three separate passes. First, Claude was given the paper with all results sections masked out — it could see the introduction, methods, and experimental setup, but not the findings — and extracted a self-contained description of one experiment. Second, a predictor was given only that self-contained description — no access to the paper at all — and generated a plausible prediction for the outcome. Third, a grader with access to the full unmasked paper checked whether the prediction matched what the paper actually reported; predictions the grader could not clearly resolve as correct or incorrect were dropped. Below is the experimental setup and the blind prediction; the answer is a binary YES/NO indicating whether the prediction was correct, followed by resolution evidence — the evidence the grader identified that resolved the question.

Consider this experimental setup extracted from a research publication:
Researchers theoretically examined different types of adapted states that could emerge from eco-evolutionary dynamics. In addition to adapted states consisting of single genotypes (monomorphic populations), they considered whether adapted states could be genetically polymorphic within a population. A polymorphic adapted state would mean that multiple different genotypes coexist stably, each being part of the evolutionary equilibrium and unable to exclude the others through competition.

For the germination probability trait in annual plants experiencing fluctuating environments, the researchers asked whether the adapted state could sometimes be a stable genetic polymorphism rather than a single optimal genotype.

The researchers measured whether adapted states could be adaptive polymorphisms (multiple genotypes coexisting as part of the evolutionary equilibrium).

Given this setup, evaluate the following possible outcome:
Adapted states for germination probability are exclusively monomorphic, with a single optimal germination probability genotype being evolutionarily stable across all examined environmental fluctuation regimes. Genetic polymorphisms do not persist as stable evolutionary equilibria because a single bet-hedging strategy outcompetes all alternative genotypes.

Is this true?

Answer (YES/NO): NO